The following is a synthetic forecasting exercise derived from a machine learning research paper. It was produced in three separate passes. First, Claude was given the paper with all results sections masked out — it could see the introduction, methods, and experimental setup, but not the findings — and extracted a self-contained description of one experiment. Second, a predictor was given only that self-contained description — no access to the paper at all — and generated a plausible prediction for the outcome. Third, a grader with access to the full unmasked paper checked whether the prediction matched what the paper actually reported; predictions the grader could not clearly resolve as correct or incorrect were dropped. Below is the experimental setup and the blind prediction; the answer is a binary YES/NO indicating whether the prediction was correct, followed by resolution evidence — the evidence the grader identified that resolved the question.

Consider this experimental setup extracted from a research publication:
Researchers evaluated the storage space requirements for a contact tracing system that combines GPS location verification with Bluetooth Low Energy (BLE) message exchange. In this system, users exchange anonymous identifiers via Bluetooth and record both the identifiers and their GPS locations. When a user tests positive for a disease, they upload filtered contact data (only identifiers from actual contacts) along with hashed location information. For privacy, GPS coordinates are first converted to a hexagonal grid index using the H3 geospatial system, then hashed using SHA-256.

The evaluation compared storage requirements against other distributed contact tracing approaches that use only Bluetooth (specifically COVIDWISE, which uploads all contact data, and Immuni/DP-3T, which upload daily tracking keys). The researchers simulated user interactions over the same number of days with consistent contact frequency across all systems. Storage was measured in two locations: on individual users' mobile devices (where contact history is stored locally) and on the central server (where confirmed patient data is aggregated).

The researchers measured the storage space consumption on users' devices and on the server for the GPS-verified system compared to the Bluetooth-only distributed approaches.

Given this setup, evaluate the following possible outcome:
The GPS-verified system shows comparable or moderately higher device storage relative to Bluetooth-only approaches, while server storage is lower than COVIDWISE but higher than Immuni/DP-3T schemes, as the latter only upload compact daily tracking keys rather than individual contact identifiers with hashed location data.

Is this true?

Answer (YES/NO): NO